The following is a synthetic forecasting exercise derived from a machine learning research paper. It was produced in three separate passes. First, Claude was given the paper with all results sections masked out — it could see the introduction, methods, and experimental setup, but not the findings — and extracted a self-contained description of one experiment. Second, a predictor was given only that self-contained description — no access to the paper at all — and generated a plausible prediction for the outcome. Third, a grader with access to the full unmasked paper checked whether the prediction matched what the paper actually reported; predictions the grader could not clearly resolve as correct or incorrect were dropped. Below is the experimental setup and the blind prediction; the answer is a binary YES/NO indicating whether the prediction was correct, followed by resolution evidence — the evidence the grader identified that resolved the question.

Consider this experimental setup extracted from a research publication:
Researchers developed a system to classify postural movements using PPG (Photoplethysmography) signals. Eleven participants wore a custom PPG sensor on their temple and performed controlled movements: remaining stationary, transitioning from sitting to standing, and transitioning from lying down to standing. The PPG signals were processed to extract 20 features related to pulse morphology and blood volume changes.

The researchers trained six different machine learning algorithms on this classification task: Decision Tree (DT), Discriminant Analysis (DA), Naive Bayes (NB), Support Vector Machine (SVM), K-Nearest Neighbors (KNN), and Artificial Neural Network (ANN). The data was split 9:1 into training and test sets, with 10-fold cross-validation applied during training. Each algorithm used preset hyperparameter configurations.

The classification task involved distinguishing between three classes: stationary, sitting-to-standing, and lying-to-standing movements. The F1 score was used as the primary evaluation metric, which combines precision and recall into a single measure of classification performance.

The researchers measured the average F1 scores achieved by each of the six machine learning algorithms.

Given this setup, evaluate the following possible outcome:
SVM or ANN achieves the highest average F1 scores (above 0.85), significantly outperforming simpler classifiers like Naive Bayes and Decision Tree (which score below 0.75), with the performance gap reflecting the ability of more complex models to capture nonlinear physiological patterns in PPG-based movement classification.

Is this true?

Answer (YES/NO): NO